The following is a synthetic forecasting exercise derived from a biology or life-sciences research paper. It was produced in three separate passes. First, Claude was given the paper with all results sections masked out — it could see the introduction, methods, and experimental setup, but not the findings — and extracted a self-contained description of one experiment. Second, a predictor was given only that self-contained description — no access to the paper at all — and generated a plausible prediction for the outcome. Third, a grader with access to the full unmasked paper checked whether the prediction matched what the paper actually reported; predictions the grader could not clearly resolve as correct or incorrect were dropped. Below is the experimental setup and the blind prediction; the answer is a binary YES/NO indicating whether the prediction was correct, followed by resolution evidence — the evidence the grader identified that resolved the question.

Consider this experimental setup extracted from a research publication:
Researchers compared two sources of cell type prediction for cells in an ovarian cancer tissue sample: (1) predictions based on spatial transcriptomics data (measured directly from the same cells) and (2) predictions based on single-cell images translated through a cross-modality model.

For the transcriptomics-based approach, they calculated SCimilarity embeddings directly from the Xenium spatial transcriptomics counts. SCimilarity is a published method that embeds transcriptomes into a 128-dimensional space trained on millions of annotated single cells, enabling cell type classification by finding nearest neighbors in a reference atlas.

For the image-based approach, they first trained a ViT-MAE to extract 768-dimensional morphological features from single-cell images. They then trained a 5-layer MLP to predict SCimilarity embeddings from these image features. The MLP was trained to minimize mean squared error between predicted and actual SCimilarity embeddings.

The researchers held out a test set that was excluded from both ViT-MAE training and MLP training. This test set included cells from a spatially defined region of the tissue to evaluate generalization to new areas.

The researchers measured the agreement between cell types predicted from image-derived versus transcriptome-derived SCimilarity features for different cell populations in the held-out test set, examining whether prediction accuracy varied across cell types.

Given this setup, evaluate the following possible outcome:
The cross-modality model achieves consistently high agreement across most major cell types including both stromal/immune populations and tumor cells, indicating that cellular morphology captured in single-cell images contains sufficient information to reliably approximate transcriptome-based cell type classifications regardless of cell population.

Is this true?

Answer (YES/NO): NO